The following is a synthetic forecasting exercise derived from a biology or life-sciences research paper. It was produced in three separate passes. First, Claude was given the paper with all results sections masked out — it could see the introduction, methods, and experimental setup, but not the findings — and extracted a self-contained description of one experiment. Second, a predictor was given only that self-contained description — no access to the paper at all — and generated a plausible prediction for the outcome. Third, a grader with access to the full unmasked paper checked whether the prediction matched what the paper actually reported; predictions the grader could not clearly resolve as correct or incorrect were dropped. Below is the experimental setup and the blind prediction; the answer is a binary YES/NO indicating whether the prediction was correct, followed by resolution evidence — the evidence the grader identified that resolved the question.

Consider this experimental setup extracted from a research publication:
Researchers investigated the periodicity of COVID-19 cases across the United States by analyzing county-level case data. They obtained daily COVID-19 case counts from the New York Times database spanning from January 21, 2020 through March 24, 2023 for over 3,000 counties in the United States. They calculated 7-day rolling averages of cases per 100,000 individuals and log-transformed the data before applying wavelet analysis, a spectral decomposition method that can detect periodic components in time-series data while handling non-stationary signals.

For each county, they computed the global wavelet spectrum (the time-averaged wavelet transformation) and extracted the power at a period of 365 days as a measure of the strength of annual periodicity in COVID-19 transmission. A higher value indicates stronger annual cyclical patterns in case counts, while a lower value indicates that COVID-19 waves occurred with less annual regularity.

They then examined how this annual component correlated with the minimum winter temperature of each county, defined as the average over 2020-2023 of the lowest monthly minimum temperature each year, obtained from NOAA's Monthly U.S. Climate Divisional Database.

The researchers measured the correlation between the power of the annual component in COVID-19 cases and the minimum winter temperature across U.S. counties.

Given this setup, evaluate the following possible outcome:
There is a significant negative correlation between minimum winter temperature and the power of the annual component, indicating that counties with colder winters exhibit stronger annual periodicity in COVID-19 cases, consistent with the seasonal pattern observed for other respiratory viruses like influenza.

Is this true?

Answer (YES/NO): YES